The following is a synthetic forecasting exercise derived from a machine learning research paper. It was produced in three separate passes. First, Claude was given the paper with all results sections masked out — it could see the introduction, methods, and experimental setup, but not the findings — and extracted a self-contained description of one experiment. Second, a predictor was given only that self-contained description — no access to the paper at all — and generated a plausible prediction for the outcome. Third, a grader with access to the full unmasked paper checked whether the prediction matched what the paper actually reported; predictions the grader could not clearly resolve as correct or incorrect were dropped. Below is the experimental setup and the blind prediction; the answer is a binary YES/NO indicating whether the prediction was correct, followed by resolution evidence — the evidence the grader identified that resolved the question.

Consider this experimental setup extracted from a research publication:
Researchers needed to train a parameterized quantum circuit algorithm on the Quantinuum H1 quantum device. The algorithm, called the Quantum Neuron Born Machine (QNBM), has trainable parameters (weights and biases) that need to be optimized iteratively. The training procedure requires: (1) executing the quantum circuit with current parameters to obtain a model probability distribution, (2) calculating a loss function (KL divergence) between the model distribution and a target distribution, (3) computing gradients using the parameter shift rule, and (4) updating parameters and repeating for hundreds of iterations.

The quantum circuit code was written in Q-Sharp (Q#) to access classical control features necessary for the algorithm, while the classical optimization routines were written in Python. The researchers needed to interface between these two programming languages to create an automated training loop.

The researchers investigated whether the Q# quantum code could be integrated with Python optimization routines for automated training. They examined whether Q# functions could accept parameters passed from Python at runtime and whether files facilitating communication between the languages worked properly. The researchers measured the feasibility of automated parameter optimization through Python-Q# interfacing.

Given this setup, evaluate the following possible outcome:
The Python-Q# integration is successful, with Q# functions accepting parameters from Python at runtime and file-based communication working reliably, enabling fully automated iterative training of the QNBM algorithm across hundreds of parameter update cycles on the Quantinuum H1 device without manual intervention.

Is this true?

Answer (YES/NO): NO